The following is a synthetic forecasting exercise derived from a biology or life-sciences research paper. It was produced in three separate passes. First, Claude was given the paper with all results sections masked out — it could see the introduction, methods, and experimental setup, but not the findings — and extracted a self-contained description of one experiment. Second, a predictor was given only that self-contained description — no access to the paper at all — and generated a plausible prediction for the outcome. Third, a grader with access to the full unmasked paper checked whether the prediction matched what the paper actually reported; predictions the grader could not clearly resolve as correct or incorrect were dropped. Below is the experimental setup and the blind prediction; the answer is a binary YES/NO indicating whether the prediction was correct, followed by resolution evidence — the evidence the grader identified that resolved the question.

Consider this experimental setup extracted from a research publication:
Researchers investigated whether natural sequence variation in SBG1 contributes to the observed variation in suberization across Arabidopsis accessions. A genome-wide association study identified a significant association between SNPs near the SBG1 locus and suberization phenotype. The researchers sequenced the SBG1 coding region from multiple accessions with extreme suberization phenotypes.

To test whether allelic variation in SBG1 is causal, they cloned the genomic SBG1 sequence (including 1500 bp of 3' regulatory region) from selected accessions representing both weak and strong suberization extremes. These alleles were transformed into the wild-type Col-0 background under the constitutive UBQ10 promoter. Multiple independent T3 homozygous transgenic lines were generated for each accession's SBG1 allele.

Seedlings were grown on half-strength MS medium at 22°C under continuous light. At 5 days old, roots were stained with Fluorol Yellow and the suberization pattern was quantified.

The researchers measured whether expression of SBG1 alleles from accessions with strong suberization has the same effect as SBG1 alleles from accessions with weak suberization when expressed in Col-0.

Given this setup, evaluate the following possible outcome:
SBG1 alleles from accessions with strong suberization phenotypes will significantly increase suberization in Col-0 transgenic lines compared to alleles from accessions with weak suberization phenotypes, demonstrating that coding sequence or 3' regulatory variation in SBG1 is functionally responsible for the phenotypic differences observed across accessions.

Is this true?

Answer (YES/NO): NO